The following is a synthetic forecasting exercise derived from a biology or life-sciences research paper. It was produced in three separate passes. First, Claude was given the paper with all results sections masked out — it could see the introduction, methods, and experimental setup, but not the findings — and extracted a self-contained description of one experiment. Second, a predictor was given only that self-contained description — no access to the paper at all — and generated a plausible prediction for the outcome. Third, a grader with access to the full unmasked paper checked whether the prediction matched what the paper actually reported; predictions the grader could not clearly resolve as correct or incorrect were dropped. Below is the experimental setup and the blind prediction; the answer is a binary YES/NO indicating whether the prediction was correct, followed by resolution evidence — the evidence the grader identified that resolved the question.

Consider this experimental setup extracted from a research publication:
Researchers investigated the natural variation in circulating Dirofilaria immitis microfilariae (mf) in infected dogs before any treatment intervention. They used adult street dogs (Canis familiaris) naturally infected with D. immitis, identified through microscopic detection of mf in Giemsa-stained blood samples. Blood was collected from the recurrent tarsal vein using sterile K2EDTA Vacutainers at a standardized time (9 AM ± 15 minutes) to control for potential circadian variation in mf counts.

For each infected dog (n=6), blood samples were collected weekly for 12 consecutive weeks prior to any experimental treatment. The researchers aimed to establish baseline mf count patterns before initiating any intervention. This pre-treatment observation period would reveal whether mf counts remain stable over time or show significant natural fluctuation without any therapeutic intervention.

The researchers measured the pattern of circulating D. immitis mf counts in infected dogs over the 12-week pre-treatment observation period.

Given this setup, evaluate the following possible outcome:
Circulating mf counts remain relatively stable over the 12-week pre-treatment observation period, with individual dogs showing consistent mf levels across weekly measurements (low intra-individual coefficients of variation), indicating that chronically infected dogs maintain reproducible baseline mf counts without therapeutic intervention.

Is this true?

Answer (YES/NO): YES